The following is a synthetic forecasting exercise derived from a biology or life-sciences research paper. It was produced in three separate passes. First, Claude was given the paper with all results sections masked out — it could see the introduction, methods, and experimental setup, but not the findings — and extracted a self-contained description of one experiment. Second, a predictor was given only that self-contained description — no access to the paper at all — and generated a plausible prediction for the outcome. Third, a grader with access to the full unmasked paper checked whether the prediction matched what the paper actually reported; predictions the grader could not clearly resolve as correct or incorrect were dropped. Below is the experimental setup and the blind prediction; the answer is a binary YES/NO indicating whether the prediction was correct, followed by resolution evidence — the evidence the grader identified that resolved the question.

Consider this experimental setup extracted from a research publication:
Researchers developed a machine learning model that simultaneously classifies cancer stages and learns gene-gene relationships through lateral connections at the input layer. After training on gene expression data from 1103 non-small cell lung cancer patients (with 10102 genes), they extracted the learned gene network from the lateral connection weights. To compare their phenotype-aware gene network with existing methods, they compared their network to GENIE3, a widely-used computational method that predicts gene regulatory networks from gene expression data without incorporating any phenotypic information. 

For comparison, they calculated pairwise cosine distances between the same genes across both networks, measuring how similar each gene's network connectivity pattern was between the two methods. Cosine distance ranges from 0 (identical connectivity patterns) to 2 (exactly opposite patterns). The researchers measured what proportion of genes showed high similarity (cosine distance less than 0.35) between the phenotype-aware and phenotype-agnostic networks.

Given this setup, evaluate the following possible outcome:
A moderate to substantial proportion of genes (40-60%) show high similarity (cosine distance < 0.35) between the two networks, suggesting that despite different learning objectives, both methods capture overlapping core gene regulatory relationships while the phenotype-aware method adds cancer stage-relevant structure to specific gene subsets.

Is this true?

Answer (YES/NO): NO